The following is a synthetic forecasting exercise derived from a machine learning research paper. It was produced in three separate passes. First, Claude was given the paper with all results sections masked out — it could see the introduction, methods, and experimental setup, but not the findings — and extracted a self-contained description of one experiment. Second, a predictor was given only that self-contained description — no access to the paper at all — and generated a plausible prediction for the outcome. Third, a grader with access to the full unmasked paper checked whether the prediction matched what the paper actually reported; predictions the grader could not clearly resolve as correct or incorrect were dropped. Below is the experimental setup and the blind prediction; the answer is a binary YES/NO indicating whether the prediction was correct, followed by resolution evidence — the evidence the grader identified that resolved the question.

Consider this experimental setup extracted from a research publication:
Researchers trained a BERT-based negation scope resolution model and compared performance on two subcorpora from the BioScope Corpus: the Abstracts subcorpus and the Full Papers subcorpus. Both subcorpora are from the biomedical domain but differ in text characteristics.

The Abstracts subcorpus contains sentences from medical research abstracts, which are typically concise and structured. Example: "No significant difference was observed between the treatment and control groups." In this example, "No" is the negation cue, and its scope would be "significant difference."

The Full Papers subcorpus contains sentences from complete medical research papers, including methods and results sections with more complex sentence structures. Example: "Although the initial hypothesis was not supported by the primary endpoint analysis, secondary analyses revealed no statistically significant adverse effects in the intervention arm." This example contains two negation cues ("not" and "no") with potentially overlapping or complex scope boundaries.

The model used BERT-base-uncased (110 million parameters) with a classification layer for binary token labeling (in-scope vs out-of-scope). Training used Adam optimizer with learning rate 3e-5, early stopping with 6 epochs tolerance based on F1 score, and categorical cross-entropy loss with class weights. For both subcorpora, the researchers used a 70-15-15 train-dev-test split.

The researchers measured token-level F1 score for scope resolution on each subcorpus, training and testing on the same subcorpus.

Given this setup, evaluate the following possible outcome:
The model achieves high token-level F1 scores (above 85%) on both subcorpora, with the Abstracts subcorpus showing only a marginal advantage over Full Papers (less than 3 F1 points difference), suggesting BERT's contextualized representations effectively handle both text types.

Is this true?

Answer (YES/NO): NO